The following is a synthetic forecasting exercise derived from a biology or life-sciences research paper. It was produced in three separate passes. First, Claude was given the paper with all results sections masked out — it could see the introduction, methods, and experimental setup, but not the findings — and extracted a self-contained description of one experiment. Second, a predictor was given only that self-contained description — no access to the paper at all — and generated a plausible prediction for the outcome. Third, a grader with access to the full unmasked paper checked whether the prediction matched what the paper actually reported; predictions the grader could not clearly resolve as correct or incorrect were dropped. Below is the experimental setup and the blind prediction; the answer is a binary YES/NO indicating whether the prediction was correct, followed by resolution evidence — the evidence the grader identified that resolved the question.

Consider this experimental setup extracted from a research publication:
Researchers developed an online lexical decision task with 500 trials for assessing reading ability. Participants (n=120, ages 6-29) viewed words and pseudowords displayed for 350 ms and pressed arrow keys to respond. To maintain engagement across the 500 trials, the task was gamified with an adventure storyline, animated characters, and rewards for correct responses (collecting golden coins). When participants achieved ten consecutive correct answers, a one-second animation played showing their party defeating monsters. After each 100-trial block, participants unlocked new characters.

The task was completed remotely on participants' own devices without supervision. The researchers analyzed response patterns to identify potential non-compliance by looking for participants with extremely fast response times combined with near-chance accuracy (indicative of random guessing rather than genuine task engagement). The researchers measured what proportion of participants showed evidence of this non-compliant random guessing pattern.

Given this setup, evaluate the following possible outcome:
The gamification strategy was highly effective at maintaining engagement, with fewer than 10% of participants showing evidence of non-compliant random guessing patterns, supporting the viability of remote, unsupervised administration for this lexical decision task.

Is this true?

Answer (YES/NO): YES